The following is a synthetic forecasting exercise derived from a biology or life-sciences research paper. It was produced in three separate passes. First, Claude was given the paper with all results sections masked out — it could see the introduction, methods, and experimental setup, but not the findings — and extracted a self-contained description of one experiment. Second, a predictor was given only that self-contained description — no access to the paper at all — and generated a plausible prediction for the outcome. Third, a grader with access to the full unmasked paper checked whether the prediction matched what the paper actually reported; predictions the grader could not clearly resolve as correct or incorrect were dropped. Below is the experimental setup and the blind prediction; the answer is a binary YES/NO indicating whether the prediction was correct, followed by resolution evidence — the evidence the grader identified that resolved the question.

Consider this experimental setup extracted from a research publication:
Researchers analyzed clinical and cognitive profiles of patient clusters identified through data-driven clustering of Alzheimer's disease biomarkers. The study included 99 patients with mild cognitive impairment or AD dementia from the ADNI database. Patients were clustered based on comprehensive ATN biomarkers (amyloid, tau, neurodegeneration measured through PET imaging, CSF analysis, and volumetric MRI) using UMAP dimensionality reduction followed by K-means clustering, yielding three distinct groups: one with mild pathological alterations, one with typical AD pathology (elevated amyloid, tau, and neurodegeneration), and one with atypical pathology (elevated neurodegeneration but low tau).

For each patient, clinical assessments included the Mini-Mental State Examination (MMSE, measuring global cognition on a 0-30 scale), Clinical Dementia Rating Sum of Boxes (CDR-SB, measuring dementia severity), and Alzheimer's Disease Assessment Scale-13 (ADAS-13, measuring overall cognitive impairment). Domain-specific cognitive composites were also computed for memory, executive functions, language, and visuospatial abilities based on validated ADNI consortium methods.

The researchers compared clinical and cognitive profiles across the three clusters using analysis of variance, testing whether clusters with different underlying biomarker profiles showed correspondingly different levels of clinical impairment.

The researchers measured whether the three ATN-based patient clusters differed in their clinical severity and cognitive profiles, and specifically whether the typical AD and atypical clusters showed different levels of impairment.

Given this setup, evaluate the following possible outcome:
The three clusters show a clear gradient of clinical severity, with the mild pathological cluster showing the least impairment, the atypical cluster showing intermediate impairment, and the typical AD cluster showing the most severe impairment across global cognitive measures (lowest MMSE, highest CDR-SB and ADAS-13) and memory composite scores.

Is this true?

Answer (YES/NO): NO